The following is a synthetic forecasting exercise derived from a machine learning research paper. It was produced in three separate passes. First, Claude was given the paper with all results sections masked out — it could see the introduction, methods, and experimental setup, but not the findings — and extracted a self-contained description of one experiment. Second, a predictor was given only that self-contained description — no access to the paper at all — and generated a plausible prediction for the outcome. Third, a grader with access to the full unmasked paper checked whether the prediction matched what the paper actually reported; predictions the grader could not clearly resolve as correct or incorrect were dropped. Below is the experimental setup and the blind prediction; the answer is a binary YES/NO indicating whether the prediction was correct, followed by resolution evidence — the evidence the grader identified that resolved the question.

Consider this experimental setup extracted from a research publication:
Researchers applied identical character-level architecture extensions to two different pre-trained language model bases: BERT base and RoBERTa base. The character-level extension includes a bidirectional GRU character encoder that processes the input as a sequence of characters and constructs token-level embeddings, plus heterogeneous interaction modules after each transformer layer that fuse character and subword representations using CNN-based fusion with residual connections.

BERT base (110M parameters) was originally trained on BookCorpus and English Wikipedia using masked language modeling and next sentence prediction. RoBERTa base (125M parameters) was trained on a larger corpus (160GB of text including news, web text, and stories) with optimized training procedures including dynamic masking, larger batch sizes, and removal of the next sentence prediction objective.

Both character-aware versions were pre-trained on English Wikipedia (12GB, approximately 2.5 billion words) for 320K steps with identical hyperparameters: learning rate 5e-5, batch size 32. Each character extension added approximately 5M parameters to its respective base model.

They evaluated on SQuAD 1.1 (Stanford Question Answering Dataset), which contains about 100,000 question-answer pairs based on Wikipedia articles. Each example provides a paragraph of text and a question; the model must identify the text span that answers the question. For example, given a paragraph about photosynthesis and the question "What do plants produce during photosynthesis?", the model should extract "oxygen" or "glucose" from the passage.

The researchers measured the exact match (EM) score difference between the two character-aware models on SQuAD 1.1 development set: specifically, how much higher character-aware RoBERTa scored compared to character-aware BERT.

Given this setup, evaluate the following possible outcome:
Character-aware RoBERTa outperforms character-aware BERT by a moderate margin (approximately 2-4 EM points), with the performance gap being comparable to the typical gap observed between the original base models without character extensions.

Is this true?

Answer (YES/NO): NO